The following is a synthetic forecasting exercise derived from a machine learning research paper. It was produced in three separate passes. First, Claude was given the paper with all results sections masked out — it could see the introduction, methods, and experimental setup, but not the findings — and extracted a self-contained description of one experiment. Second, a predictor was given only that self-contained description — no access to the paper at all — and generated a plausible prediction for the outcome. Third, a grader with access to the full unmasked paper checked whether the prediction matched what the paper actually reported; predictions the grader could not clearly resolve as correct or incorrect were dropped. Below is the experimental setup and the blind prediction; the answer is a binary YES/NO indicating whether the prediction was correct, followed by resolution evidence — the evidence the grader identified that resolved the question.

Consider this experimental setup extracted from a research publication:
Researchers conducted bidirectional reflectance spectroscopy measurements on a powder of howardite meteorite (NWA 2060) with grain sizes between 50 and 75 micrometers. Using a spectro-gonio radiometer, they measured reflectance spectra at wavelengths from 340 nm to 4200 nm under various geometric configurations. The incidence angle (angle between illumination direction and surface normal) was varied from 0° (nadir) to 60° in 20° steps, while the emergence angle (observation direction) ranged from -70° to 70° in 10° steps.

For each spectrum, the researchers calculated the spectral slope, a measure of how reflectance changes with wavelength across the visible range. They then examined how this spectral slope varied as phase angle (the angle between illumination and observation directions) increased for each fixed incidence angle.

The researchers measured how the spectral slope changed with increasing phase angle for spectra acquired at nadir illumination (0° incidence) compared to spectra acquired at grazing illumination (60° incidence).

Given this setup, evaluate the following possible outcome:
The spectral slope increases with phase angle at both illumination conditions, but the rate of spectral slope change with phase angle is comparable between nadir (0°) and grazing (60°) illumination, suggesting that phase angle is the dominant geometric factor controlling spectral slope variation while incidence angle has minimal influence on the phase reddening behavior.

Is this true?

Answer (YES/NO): NO